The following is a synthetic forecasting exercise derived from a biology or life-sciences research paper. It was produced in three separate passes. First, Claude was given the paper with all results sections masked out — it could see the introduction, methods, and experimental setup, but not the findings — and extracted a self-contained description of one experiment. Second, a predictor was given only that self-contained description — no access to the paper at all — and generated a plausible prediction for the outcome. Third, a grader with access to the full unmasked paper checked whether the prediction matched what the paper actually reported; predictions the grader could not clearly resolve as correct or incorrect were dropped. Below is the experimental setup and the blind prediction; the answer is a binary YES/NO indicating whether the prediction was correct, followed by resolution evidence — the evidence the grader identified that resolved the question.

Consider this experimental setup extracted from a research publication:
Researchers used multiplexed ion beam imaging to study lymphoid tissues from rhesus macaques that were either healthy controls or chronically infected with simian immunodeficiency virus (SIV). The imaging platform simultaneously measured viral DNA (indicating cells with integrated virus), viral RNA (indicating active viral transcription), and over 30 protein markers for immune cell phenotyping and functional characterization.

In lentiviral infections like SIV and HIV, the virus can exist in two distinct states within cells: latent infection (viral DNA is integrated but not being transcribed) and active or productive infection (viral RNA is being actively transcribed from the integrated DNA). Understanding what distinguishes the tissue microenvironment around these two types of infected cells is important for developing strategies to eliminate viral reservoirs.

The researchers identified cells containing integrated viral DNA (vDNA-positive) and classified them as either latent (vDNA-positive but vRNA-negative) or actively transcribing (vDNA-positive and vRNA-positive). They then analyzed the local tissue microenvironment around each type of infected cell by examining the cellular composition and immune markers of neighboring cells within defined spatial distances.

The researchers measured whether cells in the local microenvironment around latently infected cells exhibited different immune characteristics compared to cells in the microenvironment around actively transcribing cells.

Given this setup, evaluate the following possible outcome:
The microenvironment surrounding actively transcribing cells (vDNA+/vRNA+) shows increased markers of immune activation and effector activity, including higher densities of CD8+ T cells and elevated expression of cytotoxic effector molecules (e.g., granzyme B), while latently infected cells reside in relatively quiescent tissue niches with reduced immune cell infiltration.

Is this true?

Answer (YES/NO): NO